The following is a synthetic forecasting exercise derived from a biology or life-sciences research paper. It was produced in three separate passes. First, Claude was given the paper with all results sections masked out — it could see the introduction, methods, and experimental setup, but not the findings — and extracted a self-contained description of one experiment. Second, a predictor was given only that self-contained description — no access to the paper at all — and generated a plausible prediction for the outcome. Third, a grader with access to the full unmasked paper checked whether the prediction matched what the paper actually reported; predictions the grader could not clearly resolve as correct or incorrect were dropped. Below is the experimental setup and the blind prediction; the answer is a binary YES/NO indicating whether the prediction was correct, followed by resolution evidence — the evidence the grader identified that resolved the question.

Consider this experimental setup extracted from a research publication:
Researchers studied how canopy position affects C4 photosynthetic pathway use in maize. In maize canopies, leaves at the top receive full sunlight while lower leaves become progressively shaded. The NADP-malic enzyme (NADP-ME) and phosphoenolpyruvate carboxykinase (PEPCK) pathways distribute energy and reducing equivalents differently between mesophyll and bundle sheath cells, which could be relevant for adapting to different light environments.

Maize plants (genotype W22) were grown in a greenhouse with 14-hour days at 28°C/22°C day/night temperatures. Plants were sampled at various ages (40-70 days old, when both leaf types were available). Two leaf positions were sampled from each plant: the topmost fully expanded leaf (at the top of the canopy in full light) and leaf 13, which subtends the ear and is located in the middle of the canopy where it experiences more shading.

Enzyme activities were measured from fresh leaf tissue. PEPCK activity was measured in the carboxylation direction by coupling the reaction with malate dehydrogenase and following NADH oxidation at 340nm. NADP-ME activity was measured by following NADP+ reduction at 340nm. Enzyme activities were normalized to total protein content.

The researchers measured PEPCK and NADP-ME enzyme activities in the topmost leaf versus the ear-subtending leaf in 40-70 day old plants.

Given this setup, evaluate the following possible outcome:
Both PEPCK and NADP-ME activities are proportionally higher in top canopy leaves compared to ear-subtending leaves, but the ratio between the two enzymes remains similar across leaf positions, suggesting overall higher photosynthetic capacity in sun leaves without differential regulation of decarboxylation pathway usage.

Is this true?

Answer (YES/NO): NO